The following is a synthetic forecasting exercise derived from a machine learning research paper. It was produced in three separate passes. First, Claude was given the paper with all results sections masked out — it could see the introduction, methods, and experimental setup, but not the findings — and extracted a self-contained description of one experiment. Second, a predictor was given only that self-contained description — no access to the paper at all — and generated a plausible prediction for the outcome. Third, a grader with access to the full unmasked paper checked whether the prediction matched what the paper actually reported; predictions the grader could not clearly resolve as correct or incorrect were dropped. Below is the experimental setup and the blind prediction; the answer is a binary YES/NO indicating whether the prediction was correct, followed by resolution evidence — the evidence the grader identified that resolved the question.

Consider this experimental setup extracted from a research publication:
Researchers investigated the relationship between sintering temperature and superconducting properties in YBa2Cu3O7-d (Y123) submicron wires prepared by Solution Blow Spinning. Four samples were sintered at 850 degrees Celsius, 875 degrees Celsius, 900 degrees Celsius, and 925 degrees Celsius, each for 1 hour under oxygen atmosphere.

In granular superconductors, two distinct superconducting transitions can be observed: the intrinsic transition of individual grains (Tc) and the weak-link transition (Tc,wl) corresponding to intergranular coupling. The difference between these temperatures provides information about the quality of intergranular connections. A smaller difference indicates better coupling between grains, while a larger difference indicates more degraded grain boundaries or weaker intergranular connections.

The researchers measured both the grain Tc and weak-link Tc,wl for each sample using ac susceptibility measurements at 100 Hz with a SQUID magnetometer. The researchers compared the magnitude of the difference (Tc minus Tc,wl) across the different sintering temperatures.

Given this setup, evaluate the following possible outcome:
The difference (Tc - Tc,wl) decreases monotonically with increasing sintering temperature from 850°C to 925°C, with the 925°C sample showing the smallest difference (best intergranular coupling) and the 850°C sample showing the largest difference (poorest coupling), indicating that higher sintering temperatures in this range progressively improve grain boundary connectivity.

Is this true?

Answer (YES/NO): YES